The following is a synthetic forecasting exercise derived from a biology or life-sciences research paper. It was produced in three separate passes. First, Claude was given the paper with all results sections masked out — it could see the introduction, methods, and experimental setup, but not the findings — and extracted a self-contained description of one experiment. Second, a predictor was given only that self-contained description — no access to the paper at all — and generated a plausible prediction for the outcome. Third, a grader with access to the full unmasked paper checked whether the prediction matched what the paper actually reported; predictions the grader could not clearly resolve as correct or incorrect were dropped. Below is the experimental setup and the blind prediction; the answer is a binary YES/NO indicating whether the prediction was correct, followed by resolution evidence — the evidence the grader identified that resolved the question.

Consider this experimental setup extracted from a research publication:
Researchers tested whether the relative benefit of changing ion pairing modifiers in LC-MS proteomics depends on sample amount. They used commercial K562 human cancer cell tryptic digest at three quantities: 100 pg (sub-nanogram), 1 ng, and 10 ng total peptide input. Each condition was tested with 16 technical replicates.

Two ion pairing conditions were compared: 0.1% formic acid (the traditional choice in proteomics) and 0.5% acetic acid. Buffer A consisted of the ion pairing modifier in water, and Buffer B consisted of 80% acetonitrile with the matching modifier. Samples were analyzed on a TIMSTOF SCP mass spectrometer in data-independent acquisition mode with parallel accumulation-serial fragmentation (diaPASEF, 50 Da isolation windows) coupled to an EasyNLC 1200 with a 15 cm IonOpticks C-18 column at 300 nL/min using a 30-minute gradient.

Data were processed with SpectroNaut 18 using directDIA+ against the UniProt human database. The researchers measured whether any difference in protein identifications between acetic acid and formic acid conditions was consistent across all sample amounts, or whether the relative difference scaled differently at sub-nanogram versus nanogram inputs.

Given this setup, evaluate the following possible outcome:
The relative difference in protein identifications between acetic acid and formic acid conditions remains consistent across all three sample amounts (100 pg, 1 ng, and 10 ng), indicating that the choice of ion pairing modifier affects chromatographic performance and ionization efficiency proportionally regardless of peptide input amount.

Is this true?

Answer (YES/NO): NO